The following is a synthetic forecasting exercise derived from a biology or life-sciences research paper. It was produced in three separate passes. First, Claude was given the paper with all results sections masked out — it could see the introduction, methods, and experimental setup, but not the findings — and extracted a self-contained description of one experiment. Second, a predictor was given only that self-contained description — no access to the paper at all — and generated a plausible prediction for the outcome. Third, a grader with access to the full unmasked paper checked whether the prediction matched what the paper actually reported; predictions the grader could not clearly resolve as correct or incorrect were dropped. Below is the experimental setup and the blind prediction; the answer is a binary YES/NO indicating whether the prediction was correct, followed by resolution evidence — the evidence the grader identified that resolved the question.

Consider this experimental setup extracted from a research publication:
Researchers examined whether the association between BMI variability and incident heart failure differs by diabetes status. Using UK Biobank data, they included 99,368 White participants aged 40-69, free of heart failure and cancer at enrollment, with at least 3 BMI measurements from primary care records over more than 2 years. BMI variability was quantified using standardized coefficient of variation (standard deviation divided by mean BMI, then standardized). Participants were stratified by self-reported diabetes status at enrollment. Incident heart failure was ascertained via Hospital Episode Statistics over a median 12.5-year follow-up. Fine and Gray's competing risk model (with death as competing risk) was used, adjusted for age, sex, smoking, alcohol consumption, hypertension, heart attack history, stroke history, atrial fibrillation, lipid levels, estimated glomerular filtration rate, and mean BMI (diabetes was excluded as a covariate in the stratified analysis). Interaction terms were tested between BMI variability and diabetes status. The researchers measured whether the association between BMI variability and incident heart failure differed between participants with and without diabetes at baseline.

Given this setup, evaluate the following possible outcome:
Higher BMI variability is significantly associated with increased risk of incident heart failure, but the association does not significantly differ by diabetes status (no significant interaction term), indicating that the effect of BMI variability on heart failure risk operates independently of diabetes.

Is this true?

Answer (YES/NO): YES